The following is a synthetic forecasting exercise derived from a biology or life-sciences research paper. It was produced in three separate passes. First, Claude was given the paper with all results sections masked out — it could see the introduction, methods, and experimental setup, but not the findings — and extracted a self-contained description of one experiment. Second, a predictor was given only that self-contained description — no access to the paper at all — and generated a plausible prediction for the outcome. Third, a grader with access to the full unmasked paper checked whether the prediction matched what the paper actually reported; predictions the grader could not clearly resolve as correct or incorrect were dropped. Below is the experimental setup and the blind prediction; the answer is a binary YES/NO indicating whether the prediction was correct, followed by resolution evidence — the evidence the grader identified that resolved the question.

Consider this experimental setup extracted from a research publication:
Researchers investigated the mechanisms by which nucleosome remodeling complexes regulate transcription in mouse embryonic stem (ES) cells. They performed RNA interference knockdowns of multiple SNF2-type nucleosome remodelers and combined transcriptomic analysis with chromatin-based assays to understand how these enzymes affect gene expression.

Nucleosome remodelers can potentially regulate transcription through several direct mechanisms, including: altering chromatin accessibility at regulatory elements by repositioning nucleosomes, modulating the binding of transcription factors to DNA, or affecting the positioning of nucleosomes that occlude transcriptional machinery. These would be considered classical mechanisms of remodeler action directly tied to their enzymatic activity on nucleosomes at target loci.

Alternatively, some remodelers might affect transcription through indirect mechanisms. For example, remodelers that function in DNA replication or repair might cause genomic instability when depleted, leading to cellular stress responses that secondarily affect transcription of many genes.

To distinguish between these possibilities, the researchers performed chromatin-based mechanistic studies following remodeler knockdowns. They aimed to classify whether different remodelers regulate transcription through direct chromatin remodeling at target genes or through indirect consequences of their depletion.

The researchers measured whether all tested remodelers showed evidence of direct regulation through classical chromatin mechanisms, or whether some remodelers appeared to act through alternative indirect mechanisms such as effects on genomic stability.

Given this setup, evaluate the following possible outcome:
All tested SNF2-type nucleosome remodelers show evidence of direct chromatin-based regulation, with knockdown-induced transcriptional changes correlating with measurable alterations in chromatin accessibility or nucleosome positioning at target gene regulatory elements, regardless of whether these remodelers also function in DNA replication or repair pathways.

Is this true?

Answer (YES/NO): NO